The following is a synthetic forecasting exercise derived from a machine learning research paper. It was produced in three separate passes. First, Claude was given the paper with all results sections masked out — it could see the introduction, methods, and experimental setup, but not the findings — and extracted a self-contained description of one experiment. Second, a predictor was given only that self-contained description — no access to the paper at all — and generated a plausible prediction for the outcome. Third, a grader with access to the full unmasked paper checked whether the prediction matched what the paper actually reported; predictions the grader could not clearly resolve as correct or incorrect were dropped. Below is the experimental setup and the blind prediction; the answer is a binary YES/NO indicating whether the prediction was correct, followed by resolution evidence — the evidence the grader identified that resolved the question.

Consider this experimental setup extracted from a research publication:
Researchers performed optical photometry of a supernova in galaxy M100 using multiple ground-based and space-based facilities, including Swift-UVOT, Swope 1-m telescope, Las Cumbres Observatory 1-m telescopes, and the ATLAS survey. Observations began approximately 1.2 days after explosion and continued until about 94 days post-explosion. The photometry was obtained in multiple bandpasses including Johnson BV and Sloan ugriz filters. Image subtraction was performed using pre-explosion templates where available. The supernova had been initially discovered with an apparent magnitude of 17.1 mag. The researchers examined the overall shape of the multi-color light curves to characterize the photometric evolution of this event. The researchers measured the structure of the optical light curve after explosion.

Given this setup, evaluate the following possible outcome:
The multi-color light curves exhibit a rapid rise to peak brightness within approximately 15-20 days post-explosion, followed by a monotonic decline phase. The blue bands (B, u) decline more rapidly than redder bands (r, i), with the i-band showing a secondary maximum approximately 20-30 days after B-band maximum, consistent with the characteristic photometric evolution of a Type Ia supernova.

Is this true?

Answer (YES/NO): NO